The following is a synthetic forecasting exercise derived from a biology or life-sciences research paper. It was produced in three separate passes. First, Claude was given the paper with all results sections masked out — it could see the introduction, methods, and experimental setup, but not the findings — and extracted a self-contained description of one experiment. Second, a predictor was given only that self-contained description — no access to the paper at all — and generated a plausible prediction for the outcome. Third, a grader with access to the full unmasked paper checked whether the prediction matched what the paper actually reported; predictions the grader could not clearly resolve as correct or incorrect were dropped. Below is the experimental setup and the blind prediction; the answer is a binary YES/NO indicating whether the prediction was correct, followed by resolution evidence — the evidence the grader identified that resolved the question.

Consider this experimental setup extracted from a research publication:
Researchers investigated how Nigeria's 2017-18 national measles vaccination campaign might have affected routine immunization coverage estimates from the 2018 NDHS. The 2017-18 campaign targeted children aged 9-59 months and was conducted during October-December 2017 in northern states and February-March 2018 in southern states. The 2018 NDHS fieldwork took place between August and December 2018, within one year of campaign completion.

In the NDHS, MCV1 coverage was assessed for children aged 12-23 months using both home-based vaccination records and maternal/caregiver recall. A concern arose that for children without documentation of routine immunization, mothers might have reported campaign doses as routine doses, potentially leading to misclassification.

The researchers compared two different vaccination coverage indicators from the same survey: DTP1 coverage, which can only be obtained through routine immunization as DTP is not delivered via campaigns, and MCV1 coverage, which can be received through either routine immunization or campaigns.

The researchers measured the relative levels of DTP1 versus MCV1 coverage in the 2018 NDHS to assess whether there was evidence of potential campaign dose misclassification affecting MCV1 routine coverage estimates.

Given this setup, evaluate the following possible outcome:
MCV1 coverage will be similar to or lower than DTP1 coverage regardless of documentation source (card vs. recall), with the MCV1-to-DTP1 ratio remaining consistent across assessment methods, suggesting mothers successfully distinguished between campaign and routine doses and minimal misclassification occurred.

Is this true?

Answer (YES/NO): NO